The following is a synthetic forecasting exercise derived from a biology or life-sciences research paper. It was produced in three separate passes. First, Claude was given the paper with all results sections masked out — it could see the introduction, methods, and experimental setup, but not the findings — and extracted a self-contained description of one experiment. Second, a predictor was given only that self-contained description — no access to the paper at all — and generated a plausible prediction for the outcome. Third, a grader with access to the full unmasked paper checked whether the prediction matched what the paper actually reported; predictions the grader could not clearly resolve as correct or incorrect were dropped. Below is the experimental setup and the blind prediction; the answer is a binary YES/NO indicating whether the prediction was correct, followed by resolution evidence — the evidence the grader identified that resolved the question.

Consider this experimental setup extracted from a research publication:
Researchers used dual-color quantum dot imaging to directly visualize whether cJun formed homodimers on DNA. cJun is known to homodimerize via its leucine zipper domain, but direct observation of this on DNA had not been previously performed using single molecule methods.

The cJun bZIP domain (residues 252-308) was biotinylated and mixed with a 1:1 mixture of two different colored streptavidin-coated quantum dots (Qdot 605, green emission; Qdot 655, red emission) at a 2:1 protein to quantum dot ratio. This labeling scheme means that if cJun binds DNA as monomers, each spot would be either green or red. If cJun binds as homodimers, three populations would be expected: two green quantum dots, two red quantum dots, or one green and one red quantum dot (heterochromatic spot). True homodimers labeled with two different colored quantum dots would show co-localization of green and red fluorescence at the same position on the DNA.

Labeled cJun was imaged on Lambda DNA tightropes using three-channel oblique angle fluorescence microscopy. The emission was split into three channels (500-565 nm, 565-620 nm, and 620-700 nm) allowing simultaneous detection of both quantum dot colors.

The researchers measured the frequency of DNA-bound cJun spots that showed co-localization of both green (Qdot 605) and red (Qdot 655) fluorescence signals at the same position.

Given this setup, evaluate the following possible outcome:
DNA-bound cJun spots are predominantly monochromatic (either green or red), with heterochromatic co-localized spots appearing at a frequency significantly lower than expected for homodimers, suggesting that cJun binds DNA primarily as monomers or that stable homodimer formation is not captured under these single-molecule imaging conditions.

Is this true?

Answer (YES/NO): NO